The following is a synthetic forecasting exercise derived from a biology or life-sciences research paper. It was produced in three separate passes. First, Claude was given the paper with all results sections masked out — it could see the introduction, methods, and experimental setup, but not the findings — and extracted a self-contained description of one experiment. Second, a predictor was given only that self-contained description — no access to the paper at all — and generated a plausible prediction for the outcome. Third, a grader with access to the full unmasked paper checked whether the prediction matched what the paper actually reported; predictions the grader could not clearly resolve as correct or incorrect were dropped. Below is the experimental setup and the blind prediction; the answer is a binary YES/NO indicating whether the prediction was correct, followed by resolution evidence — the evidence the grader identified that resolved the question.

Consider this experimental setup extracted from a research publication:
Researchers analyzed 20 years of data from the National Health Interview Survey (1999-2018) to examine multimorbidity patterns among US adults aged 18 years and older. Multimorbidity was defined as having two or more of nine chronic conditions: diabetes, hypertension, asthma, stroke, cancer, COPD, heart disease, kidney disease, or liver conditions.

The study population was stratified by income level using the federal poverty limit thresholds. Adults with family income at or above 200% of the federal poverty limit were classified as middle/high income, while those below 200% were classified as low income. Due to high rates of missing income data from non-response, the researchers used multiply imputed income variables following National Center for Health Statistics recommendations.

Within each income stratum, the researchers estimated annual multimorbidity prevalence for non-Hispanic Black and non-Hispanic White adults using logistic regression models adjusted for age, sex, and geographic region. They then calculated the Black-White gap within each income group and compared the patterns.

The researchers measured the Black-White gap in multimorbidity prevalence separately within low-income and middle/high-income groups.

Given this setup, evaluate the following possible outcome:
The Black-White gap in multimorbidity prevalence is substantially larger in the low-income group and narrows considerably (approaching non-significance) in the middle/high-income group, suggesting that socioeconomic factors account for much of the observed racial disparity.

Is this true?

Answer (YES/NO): NO